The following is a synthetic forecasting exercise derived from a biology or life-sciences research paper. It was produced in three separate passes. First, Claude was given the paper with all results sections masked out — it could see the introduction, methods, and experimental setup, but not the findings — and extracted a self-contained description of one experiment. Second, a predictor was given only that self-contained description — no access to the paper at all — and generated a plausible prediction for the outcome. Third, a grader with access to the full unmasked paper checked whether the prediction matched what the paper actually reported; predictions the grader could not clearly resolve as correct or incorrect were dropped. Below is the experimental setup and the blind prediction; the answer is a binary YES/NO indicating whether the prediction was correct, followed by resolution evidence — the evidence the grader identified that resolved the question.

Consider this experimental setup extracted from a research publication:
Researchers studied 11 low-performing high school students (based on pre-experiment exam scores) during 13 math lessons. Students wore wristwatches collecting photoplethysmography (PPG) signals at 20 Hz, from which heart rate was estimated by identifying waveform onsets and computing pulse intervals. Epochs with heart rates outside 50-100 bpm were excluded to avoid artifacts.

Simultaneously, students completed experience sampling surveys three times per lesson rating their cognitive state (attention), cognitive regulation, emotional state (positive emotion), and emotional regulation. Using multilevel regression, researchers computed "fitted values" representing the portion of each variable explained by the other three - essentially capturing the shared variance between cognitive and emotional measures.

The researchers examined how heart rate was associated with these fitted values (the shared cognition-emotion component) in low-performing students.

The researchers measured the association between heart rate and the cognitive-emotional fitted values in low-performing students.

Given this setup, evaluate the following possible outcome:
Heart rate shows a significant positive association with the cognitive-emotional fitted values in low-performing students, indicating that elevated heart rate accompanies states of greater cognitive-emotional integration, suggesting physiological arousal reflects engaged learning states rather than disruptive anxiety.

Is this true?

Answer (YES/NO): NO